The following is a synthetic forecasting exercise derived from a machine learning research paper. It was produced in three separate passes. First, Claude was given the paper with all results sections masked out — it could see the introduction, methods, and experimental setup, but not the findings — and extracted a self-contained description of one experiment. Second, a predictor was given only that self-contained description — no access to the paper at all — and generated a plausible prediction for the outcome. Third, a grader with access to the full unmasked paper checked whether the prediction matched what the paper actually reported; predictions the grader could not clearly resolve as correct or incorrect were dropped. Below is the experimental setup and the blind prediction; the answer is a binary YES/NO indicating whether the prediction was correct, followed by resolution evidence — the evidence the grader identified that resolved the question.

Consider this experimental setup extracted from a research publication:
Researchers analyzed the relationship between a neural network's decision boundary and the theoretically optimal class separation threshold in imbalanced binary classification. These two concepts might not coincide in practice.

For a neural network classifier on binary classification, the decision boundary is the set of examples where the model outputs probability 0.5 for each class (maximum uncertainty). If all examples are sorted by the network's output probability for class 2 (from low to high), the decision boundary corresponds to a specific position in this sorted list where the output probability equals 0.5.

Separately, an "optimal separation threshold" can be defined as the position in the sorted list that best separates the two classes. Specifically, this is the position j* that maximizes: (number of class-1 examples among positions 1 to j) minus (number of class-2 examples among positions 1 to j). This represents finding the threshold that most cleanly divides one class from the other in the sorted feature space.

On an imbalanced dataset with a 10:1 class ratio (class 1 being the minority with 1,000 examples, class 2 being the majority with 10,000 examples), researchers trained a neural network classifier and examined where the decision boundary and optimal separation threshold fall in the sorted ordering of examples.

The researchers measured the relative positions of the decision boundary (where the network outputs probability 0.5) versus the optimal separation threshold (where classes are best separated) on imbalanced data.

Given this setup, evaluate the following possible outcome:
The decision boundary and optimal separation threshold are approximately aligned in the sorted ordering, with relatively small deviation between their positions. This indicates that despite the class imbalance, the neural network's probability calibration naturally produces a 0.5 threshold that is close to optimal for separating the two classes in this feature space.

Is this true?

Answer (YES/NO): NO